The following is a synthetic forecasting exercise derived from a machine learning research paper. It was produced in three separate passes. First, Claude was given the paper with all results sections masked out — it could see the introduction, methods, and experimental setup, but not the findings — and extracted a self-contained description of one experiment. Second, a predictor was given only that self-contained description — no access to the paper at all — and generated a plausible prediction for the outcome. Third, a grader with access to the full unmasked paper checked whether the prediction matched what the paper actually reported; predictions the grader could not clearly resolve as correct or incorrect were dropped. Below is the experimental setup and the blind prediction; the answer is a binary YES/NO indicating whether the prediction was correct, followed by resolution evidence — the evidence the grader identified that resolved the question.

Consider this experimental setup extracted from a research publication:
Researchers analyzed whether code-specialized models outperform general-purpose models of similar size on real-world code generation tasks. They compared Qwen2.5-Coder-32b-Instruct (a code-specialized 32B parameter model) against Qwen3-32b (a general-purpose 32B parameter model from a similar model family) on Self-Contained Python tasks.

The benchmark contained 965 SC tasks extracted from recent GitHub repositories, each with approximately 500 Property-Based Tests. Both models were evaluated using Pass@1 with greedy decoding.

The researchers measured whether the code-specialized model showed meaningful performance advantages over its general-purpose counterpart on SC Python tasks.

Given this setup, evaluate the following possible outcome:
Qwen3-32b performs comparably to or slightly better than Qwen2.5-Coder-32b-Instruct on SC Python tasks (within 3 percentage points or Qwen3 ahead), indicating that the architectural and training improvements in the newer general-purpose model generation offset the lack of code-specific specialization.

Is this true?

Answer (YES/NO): YES